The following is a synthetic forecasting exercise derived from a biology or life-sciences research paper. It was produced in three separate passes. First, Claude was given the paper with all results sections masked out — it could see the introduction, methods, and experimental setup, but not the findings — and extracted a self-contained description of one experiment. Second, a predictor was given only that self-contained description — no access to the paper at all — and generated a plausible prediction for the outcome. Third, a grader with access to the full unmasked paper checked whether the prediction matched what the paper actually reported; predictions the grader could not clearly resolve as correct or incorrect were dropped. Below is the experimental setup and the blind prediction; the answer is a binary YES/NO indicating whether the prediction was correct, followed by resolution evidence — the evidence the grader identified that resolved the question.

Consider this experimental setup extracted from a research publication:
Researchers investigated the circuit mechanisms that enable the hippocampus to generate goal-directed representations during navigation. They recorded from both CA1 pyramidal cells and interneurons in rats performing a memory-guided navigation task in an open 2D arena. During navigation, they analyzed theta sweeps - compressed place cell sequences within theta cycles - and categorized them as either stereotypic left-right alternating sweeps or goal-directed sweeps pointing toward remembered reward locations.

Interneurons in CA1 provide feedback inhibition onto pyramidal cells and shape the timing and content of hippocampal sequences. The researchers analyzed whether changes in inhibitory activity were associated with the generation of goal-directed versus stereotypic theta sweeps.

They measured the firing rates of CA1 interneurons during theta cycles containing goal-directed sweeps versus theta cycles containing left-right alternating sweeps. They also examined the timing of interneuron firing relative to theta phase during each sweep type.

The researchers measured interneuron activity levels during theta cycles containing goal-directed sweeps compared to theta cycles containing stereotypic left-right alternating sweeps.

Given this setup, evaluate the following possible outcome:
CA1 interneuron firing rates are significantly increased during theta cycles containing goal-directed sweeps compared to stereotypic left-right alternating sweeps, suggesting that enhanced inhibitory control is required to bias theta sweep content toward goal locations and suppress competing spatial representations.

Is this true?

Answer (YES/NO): NO